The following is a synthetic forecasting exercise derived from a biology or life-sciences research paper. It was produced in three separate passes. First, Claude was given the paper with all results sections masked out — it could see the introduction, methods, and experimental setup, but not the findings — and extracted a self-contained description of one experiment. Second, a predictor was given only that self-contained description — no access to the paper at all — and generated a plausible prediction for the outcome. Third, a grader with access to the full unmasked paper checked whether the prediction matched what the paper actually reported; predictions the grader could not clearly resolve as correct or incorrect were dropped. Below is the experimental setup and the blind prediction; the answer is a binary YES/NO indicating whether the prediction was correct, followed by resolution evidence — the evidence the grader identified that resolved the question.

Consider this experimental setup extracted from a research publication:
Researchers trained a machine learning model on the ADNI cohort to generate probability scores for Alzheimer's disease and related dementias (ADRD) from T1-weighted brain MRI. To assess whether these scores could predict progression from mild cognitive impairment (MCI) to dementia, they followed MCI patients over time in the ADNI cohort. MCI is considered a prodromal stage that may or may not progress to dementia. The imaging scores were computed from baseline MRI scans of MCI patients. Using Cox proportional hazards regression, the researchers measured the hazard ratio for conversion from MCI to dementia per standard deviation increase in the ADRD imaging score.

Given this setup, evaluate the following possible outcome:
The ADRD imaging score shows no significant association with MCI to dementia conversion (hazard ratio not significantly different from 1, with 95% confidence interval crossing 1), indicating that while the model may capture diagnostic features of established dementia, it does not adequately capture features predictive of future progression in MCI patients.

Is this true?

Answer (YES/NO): NO